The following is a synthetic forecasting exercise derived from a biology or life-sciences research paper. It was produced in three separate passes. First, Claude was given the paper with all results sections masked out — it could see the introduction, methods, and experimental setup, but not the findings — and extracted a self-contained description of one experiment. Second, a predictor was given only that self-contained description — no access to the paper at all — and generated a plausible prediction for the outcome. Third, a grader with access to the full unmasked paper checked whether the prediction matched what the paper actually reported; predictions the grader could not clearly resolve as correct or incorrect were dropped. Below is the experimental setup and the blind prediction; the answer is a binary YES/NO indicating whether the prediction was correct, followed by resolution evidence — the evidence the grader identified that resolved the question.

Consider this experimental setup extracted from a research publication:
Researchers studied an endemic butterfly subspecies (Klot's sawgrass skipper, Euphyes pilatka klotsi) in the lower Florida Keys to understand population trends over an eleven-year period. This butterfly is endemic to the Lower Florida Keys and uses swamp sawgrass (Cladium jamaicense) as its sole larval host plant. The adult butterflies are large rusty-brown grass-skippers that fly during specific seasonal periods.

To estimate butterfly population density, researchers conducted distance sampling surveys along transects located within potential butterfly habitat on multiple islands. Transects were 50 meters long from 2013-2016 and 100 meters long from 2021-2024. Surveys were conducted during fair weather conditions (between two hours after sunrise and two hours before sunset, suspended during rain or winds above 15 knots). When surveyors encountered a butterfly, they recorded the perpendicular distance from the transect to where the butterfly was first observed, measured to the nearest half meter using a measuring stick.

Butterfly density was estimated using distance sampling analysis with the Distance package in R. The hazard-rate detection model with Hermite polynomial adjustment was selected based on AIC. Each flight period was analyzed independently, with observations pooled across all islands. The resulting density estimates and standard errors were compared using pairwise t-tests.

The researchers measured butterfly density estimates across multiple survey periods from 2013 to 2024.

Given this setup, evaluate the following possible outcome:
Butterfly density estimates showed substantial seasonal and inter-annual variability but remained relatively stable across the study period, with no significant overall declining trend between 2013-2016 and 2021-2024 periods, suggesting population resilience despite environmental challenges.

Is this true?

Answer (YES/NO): NO